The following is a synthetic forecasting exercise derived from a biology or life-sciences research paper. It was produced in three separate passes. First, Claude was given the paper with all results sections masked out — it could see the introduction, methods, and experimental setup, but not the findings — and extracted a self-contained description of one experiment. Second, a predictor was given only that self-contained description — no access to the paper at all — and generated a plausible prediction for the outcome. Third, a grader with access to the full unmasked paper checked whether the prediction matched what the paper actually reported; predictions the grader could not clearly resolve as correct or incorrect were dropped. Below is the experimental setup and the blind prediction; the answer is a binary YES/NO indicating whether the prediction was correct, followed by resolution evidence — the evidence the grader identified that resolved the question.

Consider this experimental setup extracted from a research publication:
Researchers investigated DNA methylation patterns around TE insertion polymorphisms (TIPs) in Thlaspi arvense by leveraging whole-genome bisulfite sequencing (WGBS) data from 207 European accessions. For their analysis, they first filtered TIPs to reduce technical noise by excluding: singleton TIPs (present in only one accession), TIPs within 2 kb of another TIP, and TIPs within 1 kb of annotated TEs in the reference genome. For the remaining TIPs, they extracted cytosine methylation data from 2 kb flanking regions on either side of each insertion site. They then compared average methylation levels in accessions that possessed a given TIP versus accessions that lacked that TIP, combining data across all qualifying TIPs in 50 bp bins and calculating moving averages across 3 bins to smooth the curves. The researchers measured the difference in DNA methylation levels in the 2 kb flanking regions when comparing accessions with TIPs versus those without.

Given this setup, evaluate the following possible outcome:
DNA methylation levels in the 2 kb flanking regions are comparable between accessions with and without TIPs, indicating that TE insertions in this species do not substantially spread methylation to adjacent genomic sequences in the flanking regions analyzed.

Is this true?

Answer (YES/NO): NO